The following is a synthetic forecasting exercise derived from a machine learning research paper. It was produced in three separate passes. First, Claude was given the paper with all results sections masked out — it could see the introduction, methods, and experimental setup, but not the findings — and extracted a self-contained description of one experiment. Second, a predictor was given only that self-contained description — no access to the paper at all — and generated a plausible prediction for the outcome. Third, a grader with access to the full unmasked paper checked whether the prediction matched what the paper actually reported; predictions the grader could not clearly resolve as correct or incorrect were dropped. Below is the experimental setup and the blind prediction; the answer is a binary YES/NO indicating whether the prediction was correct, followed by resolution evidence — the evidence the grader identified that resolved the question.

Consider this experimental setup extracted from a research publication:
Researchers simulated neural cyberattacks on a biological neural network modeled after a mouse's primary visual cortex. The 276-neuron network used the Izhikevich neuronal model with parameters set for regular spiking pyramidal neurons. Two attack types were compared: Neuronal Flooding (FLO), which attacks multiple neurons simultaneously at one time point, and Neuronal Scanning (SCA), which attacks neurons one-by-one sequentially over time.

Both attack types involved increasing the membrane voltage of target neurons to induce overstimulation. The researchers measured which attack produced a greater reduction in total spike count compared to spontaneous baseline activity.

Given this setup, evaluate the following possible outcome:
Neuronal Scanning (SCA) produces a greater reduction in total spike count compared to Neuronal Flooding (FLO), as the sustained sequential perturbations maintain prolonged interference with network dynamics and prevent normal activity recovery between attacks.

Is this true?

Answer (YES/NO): YES